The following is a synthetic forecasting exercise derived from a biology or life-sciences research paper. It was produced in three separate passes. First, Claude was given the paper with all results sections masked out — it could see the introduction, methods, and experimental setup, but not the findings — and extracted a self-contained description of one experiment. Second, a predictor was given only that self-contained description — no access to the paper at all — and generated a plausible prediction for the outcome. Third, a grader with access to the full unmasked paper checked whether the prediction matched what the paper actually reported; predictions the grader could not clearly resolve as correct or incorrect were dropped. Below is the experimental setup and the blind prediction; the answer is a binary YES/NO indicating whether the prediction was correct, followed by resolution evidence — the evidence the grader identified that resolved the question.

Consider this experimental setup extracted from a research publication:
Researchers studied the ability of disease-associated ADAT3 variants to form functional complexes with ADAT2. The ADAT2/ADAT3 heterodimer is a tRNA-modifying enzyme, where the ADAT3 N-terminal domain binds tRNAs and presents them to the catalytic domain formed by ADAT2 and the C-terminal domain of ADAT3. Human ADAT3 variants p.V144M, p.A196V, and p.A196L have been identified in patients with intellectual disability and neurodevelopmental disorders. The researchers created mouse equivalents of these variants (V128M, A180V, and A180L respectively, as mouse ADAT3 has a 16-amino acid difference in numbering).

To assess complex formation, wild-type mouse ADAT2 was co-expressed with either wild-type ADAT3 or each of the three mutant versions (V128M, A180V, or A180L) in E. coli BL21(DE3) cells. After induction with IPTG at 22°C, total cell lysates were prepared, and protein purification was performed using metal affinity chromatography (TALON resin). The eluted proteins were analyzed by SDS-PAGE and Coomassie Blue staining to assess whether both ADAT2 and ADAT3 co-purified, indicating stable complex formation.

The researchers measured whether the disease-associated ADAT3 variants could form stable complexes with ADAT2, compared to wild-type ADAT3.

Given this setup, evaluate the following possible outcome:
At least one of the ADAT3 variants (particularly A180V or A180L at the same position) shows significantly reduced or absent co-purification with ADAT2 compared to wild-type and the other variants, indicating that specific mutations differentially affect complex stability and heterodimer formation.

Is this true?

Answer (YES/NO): YES